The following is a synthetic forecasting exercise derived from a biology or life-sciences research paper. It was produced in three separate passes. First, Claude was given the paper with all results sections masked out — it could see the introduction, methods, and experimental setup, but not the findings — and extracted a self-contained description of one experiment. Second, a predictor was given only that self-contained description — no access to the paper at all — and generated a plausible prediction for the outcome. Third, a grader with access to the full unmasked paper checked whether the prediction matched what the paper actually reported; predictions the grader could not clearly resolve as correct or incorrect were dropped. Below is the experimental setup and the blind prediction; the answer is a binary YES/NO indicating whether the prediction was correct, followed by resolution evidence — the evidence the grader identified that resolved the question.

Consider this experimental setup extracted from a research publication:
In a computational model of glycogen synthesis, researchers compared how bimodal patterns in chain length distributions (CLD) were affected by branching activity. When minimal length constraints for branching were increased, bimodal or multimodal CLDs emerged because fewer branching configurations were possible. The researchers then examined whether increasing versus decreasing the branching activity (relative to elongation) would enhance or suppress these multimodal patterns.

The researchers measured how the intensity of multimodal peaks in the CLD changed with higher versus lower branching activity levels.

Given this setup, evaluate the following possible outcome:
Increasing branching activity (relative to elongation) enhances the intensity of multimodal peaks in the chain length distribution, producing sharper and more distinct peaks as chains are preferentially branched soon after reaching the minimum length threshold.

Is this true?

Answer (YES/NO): YES